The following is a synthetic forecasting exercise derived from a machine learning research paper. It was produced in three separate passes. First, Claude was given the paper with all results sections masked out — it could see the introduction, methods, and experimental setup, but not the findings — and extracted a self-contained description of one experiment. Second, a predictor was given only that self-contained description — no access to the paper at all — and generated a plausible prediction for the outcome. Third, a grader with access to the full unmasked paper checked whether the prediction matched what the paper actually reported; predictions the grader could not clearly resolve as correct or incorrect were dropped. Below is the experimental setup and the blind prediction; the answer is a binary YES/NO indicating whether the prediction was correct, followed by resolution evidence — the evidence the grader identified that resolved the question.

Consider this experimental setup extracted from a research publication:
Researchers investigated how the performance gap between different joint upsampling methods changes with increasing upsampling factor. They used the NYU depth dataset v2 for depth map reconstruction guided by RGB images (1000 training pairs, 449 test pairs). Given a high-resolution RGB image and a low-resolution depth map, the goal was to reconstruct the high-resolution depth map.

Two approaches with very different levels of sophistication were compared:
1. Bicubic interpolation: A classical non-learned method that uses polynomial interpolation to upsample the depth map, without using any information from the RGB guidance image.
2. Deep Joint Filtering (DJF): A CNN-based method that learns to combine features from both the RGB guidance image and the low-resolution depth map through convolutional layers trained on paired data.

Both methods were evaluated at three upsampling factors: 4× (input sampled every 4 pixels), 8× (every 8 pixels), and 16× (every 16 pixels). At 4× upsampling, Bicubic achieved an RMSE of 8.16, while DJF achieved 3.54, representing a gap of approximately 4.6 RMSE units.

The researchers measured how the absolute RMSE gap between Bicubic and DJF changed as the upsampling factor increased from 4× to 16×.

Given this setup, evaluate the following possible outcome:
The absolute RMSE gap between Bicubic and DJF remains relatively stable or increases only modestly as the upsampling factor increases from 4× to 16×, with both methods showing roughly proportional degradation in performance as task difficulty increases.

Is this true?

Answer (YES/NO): NO